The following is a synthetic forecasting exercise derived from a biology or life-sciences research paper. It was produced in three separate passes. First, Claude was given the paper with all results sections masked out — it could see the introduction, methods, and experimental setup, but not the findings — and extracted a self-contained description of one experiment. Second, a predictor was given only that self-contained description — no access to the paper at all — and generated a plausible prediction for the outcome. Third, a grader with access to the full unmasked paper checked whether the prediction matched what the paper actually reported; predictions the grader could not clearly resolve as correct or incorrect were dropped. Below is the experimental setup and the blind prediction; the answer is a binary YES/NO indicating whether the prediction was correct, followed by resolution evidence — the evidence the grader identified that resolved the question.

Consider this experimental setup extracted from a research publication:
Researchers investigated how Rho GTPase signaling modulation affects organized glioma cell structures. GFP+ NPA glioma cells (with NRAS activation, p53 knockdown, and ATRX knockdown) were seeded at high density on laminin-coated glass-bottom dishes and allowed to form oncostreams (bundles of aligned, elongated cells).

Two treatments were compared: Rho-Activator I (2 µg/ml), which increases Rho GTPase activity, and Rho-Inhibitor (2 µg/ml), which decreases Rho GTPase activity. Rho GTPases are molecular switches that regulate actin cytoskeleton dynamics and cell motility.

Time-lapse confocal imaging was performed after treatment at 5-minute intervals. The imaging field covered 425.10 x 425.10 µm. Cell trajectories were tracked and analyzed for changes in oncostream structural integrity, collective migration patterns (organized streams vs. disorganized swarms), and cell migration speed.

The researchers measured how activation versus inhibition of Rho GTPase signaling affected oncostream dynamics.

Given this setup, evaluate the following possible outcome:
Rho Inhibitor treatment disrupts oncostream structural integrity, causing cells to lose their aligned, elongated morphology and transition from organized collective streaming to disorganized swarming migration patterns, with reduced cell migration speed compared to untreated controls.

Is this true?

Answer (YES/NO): NO